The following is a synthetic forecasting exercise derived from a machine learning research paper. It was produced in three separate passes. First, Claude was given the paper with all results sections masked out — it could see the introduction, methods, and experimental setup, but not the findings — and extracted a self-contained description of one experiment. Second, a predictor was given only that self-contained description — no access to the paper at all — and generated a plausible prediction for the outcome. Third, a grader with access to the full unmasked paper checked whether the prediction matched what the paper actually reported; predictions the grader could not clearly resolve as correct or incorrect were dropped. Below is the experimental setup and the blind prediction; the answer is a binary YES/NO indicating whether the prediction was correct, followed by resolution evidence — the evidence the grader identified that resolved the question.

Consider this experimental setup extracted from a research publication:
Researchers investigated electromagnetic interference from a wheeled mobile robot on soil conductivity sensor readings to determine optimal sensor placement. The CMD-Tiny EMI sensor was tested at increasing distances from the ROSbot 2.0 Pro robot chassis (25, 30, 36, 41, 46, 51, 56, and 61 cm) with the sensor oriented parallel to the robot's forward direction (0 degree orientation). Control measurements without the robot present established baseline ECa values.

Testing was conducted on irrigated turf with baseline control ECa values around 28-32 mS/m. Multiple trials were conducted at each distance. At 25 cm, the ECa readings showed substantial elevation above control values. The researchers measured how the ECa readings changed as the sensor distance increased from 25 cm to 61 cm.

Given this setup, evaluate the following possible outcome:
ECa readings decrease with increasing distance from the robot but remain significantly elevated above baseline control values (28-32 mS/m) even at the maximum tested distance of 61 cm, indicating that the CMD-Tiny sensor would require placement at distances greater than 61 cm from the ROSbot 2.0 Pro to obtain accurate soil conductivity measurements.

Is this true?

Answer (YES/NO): NO